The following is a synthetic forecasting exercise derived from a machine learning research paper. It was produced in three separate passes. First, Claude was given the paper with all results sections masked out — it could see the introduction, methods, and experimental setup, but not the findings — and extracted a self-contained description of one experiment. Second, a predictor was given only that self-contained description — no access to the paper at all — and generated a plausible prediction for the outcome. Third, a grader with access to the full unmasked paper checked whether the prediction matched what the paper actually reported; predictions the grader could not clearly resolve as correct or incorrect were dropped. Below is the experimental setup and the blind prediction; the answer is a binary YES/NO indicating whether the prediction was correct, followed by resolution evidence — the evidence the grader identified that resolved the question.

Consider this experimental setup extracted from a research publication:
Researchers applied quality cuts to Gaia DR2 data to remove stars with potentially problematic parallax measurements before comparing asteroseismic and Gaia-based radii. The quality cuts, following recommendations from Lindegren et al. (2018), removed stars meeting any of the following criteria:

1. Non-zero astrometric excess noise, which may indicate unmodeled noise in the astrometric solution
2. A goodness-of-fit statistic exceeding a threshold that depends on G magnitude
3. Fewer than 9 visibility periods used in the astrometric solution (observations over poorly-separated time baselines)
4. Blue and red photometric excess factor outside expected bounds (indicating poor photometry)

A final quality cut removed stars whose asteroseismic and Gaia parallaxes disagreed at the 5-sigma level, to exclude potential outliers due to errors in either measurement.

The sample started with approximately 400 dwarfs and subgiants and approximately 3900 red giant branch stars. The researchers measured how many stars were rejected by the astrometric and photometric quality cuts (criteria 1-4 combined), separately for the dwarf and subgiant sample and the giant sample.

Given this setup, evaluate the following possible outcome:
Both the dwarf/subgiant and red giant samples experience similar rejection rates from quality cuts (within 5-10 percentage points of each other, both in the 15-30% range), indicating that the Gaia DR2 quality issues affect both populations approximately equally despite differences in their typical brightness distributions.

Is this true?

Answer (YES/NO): NO